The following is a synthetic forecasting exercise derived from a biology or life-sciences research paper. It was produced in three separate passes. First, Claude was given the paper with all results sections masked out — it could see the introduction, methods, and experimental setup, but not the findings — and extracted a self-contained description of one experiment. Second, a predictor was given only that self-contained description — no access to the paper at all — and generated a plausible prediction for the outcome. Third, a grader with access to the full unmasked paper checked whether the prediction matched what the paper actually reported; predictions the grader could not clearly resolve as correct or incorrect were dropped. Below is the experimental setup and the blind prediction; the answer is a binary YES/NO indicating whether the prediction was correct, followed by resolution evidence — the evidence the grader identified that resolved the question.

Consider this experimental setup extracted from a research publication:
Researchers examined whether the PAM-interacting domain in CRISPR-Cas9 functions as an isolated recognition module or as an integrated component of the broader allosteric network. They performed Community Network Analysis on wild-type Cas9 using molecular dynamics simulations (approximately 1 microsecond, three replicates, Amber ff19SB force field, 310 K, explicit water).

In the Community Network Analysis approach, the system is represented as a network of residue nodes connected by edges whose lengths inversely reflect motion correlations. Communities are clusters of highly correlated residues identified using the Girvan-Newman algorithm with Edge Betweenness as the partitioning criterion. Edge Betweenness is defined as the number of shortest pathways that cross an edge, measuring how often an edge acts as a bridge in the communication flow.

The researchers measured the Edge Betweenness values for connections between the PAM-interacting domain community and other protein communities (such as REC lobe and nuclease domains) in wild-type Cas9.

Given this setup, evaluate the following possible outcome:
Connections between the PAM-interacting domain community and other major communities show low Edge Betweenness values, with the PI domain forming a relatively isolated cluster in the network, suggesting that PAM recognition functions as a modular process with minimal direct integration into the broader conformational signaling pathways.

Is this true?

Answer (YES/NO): NO